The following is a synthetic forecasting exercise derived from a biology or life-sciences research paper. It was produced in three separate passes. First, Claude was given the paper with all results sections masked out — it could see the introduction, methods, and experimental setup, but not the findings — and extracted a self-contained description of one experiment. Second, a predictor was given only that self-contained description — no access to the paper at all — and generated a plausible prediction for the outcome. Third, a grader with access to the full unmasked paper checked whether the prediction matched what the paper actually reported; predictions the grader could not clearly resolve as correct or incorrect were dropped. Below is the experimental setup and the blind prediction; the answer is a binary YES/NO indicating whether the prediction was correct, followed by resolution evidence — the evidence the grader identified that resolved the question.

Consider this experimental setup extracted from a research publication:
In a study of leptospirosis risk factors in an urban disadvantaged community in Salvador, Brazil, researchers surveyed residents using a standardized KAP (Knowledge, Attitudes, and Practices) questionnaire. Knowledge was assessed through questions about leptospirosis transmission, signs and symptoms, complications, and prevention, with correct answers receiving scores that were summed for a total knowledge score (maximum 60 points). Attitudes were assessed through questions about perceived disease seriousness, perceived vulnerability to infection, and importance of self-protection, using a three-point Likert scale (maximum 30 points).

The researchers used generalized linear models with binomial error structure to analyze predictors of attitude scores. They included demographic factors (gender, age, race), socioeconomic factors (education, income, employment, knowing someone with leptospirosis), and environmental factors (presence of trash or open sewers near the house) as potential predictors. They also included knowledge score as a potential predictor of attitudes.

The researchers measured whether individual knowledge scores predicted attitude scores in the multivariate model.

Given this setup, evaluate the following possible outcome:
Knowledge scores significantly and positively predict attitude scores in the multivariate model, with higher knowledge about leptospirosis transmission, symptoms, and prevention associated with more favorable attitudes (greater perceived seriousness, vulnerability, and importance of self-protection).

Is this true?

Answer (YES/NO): YES